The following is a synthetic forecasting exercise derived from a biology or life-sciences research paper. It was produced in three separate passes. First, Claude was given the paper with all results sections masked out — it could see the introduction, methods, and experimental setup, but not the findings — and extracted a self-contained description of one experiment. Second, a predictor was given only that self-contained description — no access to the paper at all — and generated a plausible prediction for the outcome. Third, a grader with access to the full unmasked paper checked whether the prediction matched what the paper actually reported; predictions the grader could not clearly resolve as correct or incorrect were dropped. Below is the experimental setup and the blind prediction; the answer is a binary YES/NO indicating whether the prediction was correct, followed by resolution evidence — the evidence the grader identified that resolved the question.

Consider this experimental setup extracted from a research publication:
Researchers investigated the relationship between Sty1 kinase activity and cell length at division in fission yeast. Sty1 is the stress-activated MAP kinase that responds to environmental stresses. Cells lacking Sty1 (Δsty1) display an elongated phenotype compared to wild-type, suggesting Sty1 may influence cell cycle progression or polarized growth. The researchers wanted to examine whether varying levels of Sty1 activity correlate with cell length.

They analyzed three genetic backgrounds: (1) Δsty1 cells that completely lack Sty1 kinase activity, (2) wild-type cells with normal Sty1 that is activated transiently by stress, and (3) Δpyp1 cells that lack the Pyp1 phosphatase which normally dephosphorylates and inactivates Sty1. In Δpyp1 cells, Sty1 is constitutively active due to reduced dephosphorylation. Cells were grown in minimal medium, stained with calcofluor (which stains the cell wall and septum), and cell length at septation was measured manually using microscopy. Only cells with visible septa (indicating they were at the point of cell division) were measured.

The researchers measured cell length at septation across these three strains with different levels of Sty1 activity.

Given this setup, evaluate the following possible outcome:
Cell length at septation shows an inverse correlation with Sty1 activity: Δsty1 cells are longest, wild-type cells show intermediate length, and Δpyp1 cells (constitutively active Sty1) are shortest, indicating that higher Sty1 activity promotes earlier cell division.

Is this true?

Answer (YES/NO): YES